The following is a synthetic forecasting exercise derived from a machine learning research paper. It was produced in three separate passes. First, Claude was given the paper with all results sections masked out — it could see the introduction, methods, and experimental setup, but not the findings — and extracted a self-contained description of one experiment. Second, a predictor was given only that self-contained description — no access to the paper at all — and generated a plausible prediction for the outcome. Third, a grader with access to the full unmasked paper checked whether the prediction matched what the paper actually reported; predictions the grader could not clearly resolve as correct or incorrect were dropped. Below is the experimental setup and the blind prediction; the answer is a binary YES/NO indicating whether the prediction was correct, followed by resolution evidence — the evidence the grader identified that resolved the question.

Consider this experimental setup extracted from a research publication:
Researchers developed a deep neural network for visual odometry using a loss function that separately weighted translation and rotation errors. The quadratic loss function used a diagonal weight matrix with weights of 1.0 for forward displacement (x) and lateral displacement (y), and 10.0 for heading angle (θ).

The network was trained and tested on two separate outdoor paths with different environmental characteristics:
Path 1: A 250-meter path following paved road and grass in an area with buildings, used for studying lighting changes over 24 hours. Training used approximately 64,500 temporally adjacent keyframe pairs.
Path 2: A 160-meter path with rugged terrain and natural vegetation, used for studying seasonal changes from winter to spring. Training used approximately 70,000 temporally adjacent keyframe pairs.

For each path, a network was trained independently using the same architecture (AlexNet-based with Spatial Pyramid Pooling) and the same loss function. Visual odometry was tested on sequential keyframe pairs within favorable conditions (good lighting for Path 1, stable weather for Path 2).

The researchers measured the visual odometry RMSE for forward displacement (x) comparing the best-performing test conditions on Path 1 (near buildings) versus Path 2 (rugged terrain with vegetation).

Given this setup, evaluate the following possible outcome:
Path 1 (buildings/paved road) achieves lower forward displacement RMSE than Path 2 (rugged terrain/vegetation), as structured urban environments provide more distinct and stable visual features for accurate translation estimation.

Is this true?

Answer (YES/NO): YES